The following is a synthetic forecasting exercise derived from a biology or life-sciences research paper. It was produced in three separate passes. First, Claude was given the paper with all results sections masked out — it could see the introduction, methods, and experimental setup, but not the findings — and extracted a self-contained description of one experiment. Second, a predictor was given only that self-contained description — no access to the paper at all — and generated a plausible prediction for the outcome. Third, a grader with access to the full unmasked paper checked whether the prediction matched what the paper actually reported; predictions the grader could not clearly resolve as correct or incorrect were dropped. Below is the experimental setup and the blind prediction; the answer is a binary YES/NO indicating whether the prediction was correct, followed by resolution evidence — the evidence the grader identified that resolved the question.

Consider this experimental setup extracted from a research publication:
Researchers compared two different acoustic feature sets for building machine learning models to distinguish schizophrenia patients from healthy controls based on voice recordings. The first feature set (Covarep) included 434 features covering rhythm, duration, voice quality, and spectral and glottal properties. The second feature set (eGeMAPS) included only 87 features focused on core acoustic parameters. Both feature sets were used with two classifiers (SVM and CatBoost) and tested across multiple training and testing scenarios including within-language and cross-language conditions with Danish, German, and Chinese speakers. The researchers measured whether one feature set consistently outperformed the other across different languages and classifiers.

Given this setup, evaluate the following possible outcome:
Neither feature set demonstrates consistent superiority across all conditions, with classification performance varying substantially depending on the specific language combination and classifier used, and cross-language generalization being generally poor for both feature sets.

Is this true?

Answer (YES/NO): YES